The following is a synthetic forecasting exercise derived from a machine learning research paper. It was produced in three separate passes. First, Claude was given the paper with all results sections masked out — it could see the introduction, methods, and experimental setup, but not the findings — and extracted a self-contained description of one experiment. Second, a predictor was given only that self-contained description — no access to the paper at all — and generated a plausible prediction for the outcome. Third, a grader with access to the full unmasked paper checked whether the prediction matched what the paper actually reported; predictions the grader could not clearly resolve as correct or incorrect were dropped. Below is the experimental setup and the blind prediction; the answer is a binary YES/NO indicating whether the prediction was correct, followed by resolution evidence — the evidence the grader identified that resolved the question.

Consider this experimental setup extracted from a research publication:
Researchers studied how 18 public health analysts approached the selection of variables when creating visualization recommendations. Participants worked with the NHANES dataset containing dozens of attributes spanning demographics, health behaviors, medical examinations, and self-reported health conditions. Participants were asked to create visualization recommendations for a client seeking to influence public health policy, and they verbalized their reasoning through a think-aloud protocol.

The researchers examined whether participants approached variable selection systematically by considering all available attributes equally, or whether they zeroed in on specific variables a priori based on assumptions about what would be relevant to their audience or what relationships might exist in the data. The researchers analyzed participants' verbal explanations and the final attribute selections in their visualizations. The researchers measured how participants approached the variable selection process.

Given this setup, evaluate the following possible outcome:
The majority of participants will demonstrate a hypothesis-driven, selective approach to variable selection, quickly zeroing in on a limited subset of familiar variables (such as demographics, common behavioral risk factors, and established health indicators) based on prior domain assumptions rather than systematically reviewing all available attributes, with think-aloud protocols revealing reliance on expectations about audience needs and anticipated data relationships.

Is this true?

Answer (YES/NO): YES